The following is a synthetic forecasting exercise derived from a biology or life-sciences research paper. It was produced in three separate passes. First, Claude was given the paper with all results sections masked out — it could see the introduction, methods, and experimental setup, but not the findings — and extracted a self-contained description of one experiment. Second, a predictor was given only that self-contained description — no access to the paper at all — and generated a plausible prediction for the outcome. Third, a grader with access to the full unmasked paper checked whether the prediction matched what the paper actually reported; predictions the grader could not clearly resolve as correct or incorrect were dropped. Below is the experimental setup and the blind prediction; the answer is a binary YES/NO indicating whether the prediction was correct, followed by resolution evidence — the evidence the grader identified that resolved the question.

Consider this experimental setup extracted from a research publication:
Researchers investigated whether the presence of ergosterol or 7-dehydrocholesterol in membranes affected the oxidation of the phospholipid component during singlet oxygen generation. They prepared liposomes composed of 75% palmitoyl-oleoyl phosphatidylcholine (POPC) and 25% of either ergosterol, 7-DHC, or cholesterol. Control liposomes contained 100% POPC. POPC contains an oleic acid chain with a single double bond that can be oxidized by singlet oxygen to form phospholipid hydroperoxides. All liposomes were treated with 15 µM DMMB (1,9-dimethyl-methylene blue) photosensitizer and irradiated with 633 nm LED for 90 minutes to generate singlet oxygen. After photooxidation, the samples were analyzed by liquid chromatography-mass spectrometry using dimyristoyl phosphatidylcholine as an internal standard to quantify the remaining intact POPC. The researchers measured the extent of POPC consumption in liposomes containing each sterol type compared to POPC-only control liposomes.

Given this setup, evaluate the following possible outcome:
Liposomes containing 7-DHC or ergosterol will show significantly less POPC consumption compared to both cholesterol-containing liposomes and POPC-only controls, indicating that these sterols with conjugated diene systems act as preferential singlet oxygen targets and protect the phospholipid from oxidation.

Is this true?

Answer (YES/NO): YES